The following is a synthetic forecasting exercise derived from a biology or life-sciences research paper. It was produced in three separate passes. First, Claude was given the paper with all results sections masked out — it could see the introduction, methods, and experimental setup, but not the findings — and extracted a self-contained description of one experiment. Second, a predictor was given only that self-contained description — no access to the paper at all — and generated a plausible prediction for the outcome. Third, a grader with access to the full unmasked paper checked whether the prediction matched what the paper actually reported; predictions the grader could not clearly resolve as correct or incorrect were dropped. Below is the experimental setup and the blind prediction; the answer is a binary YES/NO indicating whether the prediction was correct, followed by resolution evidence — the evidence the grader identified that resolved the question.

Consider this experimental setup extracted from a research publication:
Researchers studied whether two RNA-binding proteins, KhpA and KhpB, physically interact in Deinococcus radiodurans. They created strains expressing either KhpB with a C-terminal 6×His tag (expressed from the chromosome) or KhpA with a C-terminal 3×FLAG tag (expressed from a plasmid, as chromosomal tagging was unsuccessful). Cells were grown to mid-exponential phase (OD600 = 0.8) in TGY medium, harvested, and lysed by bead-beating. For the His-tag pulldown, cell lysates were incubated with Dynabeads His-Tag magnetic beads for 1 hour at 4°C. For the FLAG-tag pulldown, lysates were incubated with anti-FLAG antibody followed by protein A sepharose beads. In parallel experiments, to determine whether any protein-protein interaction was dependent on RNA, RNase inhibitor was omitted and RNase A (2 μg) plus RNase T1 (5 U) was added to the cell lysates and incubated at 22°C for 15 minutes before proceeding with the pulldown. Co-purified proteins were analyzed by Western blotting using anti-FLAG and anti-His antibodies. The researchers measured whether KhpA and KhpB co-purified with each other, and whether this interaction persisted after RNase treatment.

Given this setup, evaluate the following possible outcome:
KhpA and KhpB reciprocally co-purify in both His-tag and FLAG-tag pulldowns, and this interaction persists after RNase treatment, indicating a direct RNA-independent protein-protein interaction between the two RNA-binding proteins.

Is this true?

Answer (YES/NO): YES